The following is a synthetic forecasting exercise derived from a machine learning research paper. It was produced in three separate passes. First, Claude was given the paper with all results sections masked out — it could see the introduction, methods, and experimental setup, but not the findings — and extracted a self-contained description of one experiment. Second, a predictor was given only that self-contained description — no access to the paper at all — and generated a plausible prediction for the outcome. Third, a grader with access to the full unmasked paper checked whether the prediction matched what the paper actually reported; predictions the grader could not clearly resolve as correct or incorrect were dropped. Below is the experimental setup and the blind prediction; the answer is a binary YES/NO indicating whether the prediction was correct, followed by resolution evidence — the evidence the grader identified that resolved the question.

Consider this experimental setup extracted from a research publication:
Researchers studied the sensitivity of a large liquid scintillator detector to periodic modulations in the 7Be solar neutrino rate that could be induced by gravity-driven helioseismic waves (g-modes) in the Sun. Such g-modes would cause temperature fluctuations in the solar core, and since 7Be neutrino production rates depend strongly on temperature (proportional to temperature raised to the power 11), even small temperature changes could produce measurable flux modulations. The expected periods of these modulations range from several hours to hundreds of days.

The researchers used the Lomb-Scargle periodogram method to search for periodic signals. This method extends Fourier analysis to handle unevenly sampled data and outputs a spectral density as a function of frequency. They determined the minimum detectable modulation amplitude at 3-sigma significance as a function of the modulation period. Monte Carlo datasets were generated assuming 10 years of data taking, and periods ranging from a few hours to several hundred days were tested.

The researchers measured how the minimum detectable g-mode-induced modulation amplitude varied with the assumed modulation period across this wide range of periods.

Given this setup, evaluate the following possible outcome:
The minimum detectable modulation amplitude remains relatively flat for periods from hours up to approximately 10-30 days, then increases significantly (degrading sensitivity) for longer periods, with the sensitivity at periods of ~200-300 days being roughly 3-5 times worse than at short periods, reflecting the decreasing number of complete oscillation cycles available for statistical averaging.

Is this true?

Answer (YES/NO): NO